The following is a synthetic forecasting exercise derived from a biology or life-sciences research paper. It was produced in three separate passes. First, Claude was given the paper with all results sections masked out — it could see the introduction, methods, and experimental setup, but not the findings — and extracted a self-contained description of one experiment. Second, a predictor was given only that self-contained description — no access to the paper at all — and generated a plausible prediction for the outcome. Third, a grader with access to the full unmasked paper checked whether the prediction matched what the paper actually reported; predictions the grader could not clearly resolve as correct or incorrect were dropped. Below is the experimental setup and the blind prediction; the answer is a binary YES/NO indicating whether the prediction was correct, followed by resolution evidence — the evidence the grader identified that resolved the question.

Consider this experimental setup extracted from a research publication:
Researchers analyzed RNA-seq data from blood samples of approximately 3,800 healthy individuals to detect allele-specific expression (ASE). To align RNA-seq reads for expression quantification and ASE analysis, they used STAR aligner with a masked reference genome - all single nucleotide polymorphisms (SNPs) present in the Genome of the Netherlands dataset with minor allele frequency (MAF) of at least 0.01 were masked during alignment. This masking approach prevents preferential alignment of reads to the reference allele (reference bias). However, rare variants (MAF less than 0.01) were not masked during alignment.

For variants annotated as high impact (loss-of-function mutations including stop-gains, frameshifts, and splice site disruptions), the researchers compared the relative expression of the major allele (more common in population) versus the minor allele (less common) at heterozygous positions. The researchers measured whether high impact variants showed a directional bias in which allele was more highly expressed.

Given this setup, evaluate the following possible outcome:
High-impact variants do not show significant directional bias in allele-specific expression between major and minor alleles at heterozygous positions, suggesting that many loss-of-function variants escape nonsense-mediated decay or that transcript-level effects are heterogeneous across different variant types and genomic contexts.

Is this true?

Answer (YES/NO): NO